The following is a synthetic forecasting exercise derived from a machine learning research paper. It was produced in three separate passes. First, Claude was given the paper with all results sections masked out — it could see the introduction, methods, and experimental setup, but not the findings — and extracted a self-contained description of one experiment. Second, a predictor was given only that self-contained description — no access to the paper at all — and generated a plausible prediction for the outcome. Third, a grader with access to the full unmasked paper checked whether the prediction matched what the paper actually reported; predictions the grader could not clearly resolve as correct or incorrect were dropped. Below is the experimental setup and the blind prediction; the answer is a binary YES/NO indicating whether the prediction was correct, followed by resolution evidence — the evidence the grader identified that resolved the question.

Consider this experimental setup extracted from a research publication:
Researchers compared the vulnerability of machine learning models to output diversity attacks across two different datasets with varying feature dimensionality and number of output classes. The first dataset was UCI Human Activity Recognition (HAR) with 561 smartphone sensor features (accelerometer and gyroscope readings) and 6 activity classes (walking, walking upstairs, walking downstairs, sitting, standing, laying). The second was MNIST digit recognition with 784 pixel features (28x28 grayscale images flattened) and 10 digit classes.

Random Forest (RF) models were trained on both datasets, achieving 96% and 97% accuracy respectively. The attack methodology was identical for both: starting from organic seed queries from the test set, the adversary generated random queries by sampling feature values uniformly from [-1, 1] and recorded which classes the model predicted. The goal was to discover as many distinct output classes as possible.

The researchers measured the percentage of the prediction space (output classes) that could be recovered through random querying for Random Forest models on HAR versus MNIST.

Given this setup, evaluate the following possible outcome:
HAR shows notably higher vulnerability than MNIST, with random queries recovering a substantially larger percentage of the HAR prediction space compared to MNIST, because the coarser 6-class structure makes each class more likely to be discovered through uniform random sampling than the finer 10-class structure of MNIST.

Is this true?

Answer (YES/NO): YES